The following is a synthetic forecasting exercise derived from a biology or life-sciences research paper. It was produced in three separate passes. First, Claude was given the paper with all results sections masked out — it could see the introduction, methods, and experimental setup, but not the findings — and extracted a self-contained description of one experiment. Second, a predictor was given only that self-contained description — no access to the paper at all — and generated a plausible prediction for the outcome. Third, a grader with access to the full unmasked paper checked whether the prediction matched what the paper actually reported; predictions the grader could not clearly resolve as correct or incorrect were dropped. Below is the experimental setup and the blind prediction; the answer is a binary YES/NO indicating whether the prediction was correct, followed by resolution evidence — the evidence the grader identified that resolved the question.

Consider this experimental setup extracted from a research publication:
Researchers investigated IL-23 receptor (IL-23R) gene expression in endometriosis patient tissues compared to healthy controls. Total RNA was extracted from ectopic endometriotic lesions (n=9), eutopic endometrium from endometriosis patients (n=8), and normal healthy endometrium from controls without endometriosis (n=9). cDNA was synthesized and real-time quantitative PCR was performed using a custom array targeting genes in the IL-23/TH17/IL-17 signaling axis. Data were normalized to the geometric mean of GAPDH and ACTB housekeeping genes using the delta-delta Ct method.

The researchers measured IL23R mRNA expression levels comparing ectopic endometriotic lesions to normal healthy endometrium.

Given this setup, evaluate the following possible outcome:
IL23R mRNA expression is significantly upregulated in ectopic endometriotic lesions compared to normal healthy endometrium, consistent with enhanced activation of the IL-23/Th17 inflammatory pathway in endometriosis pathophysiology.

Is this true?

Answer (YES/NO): YES